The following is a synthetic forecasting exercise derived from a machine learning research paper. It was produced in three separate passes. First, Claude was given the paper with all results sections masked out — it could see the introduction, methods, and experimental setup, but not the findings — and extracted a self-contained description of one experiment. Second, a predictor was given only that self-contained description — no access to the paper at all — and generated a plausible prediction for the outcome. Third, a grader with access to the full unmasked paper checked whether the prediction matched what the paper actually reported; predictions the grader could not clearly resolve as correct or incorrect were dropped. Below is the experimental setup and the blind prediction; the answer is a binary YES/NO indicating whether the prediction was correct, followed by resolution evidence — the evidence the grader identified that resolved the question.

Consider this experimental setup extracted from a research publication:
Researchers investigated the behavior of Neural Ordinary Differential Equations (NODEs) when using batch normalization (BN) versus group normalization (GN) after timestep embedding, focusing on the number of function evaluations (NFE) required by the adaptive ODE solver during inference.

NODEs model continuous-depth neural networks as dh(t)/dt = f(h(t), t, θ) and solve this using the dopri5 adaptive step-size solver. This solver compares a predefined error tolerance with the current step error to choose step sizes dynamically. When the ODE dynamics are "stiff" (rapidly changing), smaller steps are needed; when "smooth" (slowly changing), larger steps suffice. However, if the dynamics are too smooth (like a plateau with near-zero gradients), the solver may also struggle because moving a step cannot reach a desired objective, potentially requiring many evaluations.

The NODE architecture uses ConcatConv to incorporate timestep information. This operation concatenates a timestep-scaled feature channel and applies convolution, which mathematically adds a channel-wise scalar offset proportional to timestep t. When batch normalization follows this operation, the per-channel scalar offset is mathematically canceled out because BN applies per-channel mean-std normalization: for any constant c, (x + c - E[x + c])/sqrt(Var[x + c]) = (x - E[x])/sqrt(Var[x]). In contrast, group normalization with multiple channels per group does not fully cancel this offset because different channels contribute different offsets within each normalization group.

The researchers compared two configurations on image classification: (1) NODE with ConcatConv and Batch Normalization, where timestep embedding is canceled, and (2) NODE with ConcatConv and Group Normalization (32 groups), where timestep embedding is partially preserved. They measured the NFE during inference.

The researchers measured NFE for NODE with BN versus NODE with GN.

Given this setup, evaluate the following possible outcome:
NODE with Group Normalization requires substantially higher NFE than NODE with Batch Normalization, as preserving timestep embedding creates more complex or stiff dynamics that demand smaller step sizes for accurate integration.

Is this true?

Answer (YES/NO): NO